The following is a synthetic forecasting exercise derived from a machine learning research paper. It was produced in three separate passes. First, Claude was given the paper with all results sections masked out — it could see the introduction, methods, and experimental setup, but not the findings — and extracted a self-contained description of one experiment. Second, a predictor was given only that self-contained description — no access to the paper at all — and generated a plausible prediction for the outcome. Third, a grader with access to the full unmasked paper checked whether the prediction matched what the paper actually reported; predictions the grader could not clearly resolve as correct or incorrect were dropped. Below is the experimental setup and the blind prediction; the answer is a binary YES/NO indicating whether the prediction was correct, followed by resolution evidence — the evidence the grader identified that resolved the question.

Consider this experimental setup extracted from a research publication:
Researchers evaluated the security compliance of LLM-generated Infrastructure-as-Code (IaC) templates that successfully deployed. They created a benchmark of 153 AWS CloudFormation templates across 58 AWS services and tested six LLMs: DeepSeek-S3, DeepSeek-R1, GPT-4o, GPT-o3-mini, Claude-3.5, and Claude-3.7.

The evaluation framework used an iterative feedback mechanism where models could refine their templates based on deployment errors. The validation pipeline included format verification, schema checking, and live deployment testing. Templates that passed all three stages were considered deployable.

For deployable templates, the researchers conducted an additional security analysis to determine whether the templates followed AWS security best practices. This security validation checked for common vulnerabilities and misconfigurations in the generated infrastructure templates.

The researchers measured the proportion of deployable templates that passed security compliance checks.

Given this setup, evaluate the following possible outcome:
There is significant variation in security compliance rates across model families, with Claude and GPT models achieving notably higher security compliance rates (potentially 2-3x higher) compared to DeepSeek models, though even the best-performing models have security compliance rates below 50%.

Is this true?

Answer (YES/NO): NO